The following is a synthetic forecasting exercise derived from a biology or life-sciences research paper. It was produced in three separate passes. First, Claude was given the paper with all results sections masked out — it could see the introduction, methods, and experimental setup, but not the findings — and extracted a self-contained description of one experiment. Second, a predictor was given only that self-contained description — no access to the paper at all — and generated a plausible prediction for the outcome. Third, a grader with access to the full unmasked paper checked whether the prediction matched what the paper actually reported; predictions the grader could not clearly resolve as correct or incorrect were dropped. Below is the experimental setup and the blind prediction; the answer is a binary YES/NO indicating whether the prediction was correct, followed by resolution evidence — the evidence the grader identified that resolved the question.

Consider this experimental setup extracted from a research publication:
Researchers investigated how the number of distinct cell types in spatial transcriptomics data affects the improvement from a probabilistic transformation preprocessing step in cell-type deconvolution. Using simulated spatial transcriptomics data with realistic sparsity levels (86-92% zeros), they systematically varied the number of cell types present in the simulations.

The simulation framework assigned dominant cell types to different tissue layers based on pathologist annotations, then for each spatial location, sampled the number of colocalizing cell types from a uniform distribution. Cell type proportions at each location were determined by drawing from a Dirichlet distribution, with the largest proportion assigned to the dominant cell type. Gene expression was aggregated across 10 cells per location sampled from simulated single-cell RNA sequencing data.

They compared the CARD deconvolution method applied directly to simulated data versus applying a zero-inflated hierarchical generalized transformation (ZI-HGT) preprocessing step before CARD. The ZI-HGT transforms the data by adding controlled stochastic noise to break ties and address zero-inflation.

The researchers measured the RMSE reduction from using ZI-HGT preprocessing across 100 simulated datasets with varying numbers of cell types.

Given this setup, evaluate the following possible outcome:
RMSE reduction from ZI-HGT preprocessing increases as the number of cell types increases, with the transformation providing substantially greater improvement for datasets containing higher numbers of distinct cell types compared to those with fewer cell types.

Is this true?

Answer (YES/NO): NO